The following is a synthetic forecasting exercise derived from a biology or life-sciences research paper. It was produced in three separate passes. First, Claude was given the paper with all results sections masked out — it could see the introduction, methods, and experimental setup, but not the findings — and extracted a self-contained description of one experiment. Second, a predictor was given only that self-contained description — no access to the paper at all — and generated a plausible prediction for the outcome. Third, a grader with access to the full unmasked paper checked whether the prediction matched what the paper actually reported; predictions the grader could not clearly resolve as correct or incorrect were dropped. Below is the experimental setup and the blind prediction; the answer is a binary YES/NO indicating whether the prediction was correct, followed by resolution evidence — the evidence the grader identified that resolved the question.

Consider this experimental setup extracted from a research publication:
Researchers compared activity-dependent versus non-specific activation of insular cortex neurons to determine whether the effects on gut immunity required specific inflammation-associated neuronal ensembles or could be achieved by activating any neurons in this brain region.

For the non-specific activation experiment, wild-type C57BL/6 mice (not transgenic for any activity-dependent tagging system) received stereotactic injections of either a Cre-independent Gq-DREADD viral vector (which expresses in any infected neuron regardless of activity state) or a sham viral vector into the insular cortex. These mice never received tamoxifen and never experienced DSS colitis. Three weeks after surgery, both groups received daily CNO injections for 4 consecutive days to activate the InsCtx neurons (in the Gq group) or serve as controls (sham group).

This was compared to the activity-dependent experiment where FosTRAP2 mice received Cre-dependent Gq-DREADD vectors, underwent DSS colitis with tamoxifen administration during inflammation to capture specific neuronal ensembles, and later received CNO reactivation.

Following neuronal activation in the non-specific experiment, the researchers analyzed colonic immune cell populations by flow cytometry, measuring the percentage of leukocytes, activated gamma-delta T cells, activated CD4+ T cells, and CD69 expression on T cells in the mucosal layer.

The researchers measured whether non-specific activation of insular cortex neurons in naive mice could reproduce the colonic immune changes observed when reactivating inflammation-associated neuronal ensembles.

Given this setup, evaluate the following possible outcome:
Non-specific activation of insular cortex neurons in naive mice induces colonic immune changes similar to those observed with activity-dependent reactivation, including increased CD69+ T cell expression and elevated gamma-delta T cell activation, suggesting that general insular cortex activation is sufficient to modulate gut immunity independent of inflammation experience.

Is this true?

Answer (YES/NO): NO